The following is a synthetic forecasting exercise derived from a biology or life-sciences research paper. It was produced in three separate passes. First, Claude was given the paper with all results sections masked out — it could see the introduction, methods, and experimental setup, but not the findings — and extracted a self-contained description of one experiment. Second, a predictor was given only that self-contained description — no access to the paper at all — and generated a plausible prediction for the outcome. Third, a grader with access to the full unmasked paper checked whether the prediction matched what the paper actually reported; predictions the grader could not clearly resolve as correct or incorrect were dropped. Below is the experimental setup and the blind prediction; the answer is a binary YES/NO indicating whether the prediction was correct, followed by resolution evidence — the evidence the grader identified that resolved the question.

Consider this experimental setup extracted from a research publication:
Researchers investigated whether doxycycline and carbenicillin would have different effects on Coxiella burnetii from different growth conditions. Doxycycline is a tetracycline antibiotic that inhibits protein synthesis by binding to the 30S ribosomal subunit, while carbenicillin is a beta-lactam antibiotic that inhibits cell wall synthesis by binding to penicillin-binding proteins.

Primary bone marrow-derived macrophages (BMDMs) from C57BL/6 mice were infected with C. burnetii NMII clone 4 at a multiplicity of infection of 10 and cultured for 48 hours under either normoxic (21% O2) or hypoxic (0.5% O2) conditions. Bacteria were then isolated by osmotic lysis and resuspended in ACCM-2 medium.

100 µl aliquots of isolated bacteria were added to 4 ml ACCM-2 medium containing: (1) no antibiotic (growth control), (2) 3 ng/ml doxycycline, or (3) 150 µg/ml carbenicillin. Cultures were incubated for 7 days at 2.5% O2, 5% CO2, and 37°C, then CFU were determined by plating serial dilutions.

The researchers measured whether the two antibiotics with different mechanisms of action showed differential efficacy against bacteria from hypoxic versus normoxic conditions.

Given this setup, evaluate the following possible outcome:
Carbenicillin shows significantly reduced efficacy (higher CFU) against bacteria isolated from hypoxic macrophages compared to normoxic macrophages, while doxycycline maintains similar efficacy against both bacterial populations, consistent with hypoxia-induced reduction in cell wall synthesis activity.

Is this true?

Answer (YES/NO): NO